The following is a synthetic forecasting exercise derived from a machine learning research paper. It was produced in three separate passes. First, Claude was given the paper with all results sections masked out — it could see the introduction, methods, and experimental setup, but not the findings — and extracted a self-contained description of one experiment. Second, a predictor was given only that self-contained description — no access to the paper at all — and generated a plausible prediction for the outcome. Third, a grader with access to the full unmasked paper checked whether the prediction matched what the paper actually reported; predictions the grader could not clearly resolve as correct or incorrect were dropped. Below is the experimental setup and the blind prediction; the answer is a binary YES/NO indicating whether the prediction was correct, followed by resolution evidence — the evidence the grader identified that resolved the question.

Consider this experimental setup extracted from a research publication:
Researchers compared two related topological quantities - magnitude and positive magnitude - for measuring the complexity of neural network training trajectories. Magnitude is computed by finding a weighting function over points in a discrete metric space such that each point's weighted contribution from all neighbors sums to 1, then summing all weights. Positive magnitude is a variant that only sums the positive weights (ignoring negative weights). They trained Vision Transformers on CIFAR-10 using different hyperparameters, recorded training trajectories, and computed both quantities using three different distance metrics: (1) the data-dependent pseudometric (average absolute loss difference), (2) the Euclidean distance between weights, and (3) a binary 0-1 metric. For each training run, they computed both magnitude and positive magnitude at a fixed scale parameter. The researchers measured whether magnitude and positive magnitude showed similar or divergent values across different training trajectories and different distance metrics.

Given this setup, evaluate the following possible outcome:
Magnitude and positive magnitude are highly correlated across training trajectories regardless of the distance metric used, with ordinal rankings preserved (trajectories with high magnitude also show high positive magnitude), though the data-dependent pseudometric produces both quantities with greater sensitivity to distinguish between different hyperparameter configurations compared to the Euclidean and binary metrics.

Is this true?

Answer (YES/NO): NO